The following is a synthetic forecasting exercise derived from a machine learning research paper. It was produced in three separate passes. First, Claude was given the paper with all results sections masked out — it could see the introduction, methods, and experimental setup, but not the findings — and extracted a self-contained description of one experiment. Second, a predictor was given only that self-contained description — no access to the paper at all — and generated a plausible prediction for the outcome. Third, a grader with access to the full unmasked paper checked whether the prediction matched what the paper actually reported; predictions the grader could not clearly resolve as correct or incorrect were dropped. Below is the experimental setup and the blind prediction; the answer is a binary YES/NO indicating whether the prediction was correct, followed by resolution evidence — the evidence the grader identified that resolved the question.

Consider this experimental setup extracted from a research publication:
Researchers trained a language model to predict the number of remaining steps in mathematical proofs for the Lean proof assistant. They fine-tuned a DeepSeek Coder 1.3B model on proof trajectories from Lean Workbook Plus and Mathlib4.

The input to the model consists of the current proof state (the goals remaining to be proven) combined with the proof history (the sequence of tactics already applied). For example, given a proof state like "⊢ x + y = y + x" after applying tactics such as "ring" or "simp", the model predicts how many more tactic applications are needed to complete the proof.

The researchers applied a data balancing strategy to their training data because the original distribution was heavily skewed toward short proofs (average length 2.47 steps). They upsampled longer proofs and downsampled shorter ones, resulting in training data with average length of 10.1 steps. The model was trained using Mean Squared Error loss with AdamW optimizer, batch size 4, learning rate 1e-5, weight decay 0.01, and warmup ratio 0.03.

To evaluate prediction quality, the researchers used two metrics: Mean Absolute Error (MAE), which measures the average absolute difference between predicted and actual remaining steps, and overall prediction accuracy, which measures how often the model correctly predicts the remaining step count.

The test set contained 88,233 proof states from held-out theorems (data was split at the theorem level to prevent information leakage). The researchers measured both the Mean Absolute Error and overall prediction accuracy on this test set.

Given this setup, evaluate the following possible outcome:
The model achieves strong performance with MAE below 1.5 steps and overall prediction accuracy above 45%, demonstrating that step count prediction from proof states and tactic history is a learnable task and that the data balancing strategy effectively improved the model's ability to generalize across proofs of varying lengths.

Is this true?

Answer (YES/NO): NO